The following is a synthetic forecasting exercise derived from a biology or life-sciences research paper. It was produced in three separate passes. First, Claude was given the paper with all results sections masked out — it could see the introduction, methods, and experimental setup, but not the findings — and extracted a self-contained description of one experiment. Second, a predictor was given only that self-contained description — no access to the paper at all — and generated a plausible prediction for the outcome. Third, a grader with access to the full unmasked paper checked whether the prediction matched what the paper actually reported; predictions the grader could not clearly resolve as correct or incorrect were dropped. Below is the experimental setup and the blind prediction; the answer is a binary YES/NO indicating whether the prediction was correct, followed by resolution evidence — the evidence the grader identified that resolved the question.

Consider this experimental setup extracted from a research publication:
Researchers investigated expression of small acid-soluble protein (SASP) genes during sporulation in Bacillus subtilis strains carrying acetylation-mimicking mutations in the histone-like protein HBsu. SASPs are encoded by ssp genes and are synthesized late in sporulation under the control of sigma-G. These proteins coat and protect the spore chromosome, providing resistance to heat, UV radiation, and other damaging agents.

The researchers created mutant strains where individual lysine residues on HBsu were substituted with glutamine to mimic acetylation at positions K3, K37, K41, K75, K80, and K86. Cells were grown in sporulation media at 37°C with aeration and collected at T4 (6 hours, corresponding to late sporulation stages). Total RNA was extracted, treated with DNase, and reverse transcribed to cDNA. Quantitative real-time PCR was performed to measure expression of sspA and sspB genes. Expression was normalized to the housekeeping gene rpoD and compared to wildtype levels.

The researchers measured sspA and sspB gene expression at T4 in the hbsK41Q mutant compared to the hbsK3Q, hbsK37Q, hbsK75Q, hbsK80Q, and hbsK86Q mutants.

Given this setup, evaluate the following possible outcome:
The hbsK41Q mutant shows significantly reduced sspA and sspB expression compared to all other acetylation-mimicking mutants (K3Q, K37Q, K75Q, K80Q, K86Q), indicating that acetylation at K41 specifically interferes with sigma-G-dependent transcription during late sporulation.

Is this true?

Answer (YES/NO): NO